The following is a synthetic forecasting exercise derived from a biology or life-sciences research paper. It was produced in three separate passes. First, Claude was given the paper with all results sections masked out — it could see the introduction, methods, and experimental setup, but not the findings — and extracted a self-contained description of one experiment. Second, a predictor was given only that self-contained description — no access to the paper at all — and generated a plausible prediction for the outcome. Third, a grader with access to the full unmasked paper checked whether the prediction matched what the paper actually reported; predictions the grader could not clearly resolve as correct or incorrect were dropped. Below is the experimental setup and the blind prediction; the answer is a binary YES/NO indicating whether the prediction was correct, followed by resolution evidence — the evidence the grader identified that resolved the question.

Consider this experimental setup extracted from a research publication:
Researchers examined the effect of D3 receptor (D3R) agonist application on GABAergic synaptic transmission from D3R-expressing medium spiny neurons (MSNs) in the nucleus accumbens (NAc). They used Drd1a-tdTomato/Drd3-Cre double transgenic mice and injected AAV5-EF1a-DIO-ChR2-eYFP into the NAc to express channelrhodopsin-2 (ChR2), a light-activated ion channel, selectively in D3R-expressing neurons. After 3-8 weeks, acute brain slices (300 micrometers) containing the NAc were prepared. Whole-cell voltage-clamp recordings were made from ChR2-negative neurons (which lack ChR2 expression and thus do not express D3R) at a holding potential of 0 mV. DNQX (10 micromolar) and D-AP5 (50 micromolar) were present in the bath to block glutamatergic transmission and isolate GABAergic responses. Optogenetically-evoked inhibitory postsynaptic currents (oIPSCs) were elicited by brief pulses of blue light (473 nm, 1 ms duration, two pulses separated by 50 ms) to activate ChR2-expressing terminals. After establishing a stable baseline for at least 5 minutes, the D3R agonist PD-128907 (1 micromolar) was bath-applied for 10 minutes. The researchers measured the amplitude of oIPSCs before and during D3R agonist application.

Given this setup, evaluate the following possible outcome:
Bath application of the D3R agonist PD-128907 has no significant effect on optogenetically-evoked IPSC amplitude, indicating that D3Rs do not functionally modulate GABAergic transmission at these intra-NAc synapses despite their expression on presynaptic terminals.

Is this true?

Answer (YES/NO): NO